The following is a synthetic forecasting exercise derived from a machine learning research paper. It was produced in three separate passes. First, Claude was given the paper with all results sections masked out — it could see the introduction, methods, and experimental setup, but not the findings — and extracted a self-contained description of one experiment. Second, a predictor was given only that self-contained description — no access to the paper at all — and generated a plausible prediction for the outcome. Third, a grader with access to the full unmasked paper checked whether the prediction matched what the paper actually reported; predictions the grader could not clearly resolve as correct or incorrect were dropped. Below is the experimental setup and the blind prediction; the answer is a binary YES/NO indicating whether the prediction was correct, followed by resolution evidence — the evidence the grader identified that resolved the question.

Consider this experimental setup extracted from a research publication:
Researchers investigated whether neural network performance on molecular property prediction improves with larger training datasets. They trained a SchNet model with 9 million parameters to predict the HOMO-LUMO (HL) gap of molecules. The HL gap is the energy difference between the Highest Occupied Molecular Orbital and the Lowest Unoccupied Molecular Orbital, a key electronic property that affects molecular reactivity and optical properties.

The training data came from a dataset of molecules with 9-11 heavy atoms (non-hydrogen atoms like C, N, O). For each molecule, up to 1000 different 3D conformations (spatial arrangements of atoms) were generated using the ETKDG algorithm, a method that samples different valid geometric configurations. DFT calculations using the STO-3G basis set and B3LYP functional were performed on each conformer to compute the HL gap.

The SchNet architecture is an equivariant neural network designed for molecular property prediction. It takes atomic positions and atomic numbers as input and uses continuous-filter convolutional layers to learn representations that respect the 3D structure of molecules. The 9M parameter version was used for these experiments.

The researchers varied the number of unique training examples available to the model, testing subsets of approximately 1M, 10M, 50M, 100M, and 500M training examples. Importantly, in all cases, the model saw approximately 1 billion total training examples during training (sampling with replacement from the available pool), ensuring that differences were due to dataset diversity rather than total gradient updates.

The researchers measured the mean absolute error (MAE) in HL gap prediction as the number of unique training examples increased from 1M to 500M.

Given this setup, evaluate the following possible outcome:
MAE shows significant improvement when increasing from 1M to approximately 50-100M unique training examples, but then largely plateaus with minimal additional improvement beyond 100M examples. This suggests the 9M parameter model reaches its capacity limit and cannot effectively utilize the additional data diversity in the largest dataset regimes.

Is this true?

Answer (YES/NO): YES